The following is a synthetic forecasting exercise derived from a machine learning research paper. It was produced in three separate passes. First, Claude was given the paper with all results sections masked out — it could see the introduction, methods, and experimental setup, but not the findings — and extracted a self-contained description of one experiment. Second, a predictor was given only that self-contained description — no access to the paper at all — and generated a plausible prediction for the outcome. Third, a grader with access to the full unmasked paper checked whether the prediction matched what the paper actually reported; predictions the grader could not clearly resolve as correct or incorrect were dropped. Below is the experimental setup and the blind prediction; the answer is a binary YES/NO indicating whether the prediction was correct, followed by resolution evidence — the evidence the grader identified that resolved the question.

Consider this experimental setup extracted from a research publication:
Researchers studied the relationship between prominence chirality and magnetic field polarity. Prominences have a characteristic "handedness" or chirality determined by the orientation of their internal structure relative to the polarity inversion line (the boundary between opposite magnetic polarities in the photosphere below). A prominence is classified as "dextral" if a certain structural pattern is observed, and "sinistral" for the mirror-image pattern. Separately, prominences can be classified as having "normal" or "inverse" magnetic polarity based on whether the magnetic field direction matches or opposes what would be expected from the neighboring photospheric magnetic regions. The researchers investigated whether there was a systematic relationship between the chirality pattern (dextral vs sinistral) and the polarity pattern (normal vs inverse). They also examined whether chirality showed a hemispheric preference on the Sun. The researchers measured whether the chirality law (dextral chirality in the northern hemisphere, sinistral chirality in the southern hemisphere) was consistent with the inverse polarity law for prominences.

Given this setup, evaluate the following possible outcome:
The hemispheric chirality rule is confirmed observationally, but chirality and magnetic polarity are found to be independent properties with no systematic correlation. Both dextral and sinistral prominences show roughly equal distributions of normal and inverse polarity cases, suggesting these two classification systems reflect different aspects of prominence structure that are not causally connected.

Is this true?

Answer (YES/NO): NO